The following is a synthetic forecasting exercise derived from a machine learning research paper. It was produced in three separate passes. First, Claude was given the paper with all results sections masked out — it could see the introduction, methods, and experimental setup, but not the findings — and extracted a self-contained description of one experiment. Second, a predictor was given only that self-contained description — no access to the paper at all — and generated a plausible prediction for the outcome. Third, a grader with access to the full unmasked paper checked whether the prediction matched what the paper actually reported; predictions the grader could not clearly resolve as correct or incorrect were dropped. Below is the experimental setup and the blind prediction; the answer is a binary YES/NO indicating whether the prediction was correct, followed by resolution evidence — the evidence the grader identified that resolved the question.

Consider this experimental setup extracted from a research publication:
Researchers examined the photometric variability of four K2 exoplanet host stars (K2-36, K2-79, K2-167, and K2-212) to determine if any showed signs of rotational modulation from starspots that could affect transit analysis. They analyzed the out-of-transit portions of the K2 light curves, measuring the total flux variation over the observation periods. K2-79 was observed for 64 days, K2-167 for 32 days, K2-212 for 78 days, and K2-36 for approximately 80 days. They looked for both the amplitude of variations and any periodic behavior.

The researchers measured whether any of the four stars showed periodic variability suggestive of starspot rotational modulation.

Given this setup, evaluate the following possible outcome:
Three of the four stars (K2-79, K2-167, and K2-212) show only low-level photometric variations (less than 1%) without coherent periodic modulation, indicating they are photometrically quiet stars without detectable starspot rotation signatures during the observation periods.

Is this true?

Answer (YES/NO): NO